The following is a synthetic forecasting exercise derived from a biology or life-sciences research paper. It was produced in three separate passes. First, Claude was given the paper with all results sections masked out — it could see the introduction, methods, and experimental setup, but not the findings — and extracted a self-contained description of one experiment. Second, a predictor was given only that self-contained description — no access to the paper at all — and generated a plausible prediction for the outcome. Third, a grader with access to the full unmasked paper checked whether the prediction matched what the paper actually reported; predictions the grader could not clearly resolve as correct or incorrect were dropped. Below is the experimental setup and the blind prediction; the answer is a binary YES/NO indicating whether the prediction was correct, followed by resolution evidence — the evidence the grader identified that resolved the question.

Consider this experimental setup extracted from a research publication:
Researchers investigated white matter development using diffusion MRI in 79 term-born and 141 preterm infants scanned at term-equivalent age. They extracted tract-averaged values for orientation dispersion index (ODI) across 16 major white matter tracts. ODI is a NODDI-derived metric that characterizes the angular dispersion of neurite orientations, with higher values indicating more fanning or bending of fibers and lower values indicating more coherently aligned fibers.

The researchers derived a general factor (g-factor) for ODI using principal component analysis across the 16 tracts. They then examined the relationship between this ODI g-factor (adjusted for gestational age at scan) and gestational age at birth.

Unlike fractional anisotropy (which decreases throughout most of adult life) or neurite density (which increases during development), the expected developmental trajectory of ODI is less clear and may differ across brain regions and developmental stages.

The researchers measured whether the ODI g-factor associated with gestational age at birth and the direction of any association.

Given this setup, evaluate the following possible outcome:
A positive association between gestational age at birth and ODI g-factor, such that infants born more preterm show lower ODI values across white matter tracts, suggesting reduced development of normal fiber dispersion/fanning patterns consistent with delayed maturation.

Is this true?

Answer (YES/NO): NO